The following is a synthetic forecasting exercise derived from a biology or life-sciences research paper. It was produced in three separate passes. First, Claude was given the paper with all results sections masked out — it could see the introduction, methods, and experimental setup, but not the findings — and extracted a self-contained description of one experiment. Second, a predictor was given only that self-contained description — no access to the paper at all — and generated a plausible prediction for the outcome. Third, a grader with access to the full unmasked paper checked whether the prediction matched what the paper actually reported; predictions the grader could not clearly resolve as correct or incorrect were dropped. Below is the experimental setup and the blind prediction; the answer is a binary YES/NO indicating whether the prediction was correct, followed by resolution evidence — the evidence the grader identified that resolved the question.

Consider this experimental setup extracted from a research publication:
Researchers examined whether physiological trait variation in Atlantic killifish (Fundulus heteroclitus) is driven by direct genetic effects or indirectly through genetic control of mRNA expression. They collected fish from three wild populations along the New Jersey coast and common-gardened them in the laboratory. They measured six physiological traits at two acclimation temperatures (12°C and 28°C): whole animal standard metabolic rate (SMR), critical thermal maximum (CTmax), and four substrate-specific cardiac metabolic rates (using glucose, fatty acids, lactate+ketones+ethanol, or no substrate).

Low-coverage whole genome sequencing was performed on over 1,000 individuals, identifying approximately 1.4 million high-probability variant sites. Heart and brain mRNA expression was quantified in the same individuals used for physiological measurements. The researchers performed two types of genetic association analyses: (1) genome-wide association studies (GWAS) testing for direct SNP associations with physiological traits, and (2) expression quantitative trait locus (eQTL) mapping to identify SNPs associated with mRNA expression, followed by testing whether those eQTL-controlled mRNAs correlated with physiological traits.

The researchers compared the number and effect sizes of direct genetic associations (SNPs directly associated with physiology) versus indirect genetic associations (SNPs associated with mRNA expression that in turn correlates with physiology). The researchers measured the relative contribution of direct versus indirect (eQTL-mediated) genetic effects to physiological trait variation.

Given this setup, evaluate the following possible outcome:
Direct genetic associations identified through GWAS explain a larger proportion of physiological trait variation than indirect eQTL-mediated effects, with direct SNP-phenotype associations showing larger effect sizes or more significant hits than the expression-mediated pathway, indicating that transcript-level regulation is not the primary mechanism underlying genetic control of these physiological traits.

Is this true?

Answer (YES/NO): NO